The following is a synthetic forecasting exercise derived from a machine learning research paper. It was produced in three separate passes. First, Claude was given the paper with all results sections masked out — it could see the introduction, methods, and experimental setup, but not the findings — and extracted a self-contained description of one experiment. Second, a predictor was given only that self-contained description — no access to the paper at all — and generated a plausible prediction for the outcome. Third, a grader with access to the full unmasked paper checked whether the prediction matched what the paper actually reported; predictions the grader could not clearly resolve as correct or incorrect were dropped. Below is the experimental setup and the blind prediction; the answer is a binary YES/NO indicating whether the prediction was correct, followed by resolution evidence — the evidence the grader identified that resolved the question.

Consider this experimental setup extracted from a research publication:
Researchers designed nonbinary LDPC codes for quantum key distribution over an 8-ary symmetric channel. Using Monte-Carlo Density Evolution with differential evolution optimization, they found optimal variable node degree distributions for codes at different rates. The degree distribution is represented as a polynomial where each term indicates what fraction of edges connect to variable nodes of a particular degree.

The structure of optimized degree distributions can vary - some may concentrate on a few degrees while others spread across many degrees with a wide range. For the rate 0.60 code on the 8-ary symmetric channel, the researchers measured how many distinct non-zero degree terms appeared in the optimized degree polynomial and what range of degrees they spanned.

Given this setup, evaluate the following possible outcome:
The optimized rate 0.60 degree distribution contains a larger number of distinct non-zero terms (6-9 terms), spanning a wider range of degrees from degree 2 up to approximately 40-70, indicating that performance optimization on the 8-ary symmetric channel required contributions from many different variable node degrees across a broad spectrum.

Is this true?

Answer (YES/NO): NO